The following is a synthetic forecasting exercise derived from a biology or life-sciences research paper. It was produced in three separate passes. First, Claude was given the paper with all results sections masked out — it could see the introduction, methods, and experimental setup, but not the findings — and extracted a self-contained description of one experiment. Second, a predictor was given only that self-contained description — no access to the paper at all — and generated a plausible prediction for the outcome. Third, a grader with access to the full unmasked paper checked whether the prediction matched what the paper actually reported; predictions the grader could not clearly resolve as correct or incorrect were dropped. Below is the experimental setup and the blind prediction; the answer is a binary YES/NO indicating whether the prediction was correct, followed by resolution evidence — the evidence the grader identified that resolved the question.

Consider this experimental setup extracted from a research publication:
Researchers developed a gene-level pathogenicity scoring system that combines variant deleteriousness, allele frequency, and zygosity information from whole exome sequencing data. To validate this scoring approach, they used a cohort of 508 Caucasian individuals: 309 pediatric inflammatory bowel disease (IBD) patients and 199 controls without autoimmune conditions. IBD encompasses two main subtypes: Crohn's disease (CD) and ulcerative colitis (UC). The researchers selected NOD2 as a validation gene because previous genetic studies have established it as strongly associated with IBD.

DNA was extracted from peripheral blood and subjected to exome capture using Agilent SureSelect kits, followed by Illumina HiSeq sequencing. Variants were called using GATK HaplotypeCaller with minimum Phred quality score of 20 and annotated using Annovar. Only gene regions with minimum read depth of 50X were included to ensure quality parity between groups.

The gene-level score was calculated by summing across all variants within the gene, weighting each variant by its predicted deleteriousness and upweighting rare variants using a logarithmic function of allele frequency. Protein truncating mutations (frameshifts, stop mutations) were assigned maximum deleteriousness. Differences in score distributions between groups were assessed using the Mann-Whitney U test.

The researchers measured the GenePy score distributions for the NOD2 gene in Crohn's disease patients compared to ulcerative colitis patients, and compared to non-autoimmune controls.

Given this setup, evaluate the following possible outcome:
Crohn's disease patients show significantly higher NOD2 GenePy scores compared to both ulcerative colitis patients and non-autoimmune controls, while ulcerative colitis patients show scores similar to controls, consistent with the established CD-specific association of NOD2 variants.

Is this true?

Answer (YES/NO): NO